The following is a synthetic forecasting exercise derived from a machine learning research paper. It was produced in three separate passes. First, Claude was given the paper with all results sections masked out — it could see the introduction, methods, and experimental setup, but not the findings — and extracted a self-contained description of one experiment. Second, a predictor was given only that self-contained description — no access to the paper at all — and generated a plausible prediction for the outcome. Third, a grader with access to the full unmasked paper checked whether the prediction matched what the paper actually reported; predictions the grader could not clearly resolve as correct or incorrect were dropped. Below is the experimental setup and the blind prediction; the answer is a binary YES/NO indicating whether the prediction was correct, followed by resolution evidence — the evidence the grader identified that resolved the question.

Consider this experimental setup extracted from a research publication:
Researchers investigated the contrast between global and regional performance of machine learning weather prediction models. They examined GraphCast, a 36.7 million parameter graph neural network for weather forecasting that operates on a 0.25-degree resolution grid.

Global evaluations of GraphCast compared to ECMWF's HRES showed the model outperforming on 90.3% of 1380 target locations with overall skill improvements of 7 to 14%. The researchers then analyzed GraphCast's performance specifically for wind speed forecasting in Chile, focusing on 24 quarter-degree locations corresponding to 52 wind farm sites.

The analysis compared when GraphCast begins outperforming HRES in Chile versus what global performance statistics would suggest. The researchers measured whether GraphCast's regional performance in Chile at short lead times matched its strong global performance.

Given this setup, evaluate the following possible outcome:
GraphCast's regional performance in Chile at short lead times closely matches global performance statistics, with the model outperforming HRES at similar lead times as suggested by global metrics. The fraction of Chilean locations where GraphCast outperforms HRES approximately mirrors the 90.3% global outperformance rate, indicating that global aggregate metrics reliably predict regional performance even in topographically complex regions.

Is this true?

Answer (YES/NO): NO